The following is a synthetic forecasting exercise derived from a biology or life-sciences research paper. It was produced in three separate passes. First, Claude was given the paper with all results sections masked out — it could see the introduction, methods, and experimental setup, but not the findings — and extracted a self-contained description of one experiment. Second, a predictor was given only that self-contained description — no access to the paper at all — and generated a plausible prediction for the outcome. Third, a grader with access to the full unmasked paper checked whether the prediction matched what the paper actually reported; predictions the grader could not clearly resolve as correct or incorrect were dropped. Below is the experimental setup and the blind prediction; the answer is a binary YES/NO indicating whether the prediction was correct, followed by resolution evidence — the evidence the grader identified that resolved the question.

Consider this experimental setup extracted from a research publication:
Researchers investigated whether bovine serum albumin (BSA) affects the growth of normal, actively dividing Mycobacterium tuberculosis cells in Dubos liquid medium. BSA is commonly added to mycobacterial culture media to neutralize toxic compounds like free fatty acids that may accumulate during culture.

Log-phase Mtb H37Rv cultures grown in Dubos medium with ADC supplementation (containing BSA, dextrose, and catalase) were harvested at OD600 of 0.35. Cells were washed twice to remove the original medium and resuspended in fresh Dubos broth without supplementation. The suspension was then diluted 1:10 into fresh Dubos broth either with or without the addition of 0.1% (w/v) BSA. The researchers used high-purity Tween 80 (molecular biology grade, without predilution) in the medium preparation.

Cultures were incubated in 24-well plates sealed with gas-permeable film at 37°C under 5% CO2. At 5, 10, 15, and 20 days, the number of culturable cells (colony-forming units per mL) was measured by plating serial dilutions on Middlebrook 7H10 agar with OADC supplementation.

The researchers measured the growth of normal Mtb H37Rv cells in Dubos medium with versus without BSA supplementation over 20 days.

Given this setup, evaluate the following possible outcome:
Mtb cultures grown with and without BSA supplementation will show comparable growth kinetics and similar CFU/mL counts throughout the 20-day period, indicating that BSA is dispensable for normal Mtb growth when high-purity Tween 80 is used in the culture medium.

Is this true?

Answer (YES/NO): YES